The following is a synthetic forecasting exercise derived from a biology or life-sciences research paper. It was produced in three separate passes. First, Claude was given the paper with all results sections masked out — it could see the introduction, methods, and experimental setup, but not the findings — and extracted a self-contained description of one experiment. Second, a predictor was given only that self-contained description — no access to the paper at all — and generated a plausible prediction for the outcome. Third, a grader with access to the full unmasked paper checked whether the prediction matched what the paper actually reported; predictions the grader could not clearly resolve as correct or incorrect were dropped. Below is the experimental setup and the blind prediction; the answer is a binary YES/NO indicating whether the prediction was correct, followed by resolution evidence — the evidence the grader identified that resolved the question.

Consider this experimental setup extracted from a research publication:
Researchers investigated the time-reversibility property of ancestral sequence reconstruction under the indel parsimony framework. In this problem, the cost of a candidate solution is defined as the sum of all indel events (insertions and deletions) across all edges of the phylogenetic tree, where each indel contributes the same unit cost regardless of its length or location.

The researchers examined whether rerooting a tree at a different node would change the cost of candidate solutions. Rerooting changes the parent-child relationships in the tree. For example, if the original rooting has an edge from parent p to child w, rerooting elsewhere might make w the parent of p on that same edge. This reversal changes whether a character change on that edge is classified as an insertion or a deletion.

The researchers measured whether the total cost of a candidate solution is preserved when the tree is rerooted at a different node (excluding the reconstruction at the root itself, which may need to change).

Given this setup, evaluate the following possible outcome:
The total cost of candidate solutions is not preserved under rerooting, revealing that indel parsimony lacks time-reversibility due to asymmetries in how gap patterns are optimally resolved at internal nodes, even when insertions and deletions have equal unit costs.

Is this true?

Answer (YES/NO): NO